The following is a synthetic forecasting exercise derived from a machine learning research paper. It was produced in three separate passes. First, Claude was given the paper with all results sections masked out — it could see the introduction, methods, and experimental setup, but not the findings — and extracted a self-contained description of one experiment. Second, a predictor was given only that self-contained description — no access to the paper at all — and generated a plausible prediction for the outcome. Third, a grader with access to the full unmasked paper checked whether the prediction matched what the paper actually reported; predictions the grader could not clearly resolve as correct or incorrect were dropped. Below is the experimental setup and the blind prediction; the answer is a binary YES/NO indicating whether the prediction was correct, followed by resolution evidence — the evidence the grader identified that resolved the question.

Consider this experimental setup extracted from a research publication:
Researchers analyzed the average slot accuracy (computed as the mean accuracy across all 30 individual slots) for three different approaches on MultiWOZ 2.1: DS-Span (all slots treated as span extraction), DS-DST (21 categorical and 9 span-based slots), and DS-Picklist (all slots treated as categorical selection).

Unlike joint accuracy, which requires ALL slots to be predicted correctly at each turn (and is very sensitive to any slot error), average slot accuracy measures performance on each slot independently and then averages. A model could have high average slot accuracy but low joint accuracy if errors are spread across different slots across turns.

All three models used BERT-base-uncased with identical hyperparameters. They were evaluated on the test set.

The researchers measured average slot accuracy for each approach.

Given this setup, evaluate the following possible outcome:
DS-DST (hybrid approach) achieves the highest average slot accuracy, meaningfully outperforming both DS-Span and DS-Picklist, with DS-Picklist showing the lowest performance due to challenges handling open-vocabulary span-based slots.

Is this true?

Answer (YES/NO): NO